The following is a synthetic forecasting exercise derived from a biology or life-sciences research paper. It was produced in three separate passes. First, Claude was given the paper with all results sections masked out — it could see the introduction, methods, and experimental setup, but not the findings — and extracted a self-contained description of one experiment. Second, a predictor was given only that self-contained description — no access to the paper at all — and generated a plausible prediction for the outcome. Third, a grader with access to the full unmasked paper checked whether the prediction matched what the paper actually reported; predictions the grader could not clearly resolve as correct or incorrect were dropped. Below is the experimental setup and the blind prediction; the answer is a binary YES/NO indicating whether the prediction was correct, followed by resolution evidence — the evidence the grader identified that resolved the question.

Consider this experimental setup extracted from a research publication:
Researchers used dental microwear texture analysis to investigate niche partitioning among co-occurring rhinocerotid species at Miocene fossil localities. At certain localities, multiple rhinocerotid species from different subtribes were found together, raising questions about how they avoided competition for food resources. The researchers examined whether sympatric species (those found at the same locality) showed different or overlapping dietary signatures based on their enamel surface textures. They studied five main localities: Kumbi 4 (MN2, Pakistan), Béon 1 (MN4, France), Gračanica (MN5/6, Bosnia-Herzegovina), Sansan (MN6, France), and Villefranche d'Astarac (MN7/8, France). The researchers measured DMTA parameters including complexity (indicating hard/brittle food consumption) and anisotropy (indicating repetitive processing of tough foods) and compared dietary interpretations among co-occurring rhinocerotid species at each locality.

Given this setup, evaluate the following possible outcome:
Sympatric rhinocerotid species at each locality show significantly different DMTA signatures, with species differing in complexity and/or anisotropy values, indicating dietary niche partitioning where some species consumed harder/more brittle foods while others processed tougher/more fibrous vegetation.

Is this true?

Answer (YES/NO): NO